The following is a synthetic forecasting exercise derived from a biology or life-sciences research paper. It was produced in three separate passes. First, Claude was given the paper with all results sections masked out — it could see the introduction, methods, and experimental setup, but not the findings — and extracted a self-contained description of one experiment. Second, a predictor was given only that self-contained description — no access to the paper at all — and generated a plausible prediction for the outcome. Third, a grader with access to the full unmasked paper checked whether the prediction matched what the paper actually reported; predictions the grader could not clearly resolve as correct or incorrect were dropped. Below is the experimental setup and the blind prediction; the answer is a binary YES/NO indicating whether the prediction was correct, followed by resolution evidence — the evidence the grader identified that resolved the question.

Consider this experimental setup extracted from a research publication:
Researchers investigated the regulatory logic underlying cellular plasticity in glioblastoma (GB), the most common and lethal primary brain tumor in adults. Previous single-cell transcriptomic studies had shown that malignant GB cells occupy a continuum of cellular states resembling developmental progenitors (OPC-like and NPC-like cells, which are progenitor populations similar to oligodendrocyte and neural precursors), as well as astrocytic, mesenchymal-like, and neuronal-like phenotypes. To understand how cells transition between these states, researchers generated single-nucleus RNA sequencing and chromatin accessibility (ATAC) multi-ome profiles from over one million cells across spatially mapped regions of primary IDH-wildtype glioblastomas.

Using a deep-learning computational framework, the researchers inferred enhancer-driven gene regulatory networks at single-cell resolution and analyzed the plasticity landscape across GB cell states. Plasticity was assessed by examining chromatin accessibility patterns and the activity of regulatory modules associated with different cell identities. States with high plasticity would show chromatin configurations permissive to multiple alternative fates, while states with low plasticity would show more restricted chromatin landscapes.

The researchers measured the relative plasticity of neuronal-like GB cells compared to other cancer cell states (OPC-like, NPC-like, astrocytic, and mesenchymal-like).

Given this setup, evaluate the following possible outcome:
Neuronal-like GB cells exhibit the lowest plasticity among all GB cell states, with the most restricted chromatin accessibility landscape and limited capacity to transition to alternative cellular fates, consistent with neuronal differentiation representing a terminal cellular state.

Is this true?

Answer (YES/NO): YES